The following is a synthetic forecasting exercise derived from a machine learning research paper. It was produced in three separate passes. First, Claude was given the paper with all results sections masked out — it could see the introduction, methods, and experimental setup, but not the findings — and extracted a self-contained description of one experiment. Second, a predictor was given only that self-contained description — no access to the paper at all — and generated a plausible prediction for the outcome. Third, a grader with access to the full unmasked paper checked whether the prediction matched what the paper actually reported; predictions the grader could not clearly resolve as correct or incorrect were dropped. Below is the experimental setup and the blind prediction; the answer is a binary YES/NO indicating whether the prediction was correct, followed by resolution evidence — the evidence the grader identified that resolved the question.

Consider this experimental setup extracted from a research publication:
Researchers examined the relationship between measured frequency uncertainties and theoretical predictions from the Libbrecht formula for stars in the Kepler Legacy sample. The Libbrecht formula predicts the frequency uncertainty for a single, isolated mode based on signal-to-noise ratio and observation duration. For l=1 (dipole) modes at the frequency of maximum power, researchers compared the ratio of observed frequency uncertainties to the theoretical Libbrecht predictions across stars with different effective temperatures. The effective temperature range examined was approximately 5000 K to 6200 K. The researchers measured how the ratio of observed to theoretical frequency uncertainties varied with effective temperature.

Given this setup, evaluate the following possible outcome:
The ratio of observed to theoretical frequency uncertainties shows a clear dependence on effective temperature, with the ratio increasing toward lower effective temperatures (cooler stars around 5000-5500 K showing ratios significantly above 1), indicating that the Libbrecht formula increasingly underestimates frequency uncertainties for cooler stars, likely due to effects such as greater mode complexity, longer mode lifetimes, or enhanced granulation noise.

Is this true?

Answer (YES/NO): YES